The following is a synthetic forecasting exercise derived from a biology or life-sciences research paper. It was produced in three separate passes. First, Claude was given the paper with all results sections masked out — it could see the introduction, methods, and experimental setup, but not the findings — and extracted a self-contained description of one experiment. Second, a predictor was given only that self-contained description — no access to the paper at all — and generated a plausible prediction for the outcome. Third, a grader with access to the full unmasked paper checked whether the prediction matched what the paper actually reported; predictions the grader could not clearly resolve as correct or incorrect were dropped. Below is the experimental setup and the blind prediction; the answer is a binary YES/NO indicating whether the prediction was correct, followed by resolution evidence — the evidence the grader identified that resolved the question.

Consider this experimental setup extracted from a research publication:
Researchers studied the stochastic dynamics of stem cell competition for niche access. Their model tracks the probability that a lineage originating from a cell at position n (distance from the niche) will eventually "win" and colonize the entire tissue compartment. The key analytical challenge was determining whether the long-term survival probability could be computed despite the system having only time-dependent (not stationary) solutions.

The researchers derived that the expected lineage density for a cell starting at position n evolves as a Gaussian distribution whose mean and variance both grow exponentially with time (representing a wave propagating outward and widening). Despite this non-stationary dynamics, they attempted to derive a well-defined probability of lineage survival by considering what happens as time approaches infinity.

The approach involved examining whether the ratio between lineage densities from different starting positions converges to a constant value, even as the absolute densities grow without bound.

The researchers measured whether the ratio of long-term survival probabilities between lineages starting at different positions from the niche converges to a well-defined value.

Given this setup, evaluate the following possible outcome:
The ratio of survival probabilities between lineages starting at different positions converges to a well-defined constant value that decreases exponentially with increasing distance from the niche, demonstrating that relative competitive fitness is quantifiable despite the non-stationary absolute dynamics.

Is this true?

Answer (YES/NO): NO